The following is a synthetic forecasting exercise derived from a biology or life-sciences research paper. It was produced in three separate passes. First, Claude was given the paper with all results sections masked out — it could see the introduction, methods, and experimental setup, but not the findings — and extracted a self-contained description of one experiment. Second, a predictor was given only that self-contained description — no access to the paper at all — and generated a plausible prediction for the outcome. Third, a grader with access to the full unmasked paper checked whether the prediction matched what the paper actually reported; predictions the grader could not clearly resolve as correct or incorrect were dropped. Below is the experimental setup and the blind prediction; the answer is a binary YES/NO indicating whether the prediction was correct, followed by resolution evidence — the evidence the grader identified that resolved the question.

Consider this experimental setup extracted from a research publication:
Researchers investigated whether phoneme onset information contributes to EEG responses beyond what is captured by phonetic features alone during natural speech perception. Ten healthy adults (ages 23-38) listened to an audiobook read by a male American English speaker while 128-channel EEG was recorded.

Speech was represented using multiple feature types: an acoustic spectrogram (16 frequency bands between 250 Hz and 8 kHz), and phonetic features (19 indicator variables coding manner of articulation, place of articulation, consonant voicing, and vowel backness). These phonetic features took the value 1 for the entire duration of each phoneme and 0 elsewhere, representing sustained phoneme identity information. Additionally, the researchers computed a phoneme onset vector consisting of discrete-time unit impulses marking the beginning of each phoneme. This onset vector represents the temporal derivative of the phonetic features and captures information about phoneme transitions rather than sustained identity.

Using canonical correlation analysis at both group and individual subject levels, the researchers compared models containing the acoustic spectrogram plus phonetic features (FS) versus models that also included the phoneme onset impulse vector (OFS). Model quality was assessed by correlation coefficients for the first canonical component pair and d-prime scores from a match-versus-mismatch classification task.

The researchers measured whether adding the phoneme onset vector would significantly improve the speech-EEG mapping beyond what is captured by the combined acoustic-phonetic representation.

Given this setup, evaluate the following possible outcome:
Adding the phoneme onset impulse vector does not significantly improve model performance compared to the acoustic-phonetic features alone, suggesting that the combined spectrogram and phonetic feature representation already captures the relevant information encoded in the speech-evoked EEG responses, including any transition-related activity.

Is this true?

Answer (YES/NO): NO